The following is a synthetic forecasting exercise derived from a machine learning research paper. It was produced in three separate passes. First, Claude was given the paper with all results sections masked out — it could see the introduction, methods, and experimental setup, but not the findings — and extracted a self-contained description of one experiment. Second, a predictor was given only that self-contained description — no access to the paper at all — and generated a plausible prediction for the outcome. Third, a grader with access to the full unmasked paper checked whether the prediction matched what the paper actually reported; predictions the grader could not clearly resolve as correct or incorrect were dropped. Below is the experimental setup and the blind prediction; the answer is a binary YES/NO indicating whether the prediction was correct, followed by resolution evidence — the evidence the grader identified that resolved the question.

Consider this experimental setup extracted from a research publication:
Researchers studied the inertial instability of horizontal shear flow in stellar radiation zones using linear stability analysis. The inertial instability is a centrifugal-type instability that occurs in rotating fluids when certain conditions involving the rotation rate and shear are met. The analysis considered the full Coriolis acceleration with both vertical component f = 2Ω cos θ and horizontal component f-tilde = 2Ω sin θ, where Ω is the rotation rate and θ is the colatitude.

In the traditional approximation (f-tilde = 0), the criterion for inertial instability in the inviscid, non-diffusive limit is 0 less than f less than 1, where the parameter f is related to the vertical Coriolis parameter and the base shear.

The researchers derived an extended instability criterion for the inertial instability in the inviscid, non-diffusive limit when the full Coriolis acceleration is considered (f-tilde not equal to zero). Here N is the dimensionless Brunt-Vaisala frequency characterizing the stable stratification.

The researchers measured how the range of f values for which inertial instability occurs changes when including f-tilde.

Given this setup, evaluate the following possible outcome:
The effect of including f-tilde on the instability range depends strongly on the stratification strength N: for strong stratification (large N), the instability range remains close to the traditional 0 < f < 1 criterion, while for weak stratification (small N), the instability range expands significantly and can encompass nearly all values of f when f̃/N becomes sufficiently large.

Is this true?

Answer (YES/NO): NO